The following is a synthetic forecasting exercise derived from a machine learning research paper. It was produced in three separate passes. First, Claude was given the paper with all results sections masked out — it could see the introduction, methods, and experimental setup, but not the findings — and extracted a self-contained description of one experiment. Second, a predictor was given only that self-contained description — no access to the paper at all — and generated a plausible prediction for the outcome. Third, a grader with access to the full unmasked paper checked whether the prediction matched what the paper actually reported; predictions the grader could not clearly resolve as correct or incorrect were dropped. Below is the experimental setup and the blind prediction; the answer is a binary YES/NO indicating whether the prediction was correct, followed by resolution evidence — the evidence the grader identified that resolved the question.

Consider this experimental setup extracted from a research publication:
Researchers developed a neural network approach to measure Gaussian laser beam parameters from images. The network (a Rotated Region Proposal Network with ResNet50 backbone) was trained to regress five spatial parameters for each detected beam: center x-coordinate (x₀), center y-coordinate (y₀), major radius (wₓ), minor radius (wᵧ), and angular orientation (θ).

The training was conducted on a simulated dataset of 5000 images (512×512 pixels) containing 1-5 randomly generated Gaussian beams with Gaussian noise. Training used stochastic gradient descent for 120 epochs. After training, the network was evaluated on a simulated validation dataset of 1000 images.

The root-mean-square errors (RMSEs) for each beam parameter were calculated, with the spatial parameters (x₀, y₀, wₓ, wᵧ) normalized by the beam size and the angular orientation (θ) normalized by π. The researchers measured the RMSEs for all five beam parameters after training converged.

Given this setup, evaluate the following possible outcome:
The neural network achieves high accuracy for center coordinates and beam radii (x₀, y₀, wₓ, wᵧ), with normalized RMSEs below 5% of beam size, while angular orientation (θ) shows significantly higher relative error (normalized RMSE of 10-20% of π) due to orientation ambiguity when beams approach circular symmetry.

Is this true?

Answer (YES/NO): NO